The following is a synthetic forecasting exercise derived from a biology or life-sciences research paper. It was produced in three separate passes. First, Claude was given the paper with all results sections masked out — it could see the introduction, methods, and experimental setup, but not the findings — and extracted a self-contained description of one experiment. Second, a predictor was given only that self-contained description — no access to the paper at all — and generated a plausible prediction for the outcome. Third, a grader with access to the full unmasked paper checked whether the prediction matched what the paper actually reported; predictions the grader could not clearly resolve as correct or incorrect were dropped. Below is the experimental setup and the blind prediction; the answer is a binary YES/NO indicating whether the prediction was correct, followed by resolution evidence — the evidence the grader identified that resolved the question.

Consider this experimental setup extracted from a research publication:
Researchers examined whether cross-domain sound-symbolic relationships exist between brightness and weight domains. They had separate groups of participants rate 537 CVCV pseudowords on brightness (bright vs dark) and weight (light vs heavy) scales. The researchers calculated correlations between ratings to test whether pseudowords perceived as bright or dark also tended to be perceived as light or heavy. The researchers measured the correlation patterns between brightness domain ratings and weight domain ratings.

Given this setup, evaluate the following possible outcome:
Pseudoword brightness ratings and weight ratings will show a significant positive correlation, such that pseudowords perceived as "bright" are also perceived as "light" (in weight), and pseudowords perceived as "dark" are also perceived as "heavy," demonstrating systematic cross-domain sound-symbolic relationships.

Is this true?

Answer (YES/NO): NO